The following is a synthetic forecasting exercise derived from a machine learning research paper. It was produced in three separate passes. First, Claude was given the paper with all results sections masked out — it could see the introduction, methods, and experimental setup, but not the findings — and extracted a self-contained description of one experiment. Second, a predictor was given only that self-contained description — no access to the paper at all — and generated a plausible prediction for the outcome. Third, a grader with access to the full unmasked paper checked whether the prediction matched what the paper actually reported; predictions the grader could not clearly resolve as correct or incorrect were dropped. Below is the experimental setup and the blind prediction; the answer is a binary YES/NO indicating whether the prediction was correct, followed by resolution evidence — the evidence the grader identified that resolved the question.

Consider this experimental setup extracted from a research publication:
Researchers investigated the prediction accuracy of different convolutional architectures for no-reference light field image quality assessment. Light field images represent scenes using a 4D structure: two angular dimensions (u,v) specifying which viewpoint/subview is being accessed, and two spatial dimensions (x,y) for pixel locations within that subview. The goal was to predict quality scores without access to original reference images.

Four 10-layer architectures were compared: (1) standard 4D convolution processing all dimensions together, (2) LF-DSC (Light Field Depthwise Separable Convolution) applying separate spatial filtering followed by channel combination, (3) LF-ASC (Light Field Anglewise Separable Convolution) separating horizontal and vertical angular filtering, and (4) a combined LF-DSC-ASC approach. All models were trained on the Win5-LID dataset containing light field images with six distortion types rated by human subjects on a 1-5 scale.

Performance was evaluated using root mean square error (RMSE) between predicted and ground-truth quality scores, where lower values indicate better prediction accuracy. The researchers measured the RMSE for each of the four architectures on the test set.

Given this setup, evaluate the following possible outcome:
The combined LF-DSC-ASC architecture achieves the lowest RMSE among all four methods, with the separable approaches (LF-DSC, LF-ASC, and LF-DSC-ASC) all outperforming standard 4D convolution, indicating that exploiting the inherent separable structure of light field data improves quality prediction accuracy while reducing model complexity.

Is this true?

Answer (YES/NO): YES